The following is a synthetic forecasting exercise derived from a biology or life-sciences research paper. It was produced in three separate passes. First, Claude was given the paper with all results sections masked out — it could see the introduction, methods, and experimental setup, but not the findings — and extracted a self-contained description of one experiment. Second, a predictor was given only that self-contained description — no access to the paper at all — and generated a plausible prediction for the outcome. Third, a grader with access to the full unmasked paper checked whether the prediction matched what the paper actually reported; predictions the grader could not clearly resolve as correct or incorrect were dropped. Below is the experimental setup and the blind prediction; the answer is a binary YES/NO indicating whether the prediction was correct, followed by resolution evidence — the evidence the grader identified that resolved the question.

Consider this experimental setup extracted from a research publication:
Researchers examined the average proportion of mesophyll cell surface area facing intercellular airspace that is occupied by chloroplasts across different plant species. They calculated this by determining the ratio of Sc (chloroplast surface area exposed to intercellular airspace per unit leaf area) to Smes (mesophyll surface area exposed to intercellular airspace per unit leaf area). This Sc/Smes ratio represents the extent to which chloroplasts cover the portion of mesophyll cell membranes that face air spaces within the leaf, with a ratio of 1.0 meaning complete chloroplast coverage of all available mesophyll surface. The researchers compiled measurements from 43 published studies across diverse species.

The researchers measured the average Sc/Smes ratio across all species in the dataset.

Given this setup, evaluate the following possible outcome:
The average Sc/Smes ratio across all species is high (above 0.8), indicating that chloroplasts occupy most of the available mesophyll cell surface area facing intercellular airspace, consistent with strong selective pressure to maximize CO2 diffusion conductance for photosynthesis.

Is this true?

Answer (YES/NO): NO